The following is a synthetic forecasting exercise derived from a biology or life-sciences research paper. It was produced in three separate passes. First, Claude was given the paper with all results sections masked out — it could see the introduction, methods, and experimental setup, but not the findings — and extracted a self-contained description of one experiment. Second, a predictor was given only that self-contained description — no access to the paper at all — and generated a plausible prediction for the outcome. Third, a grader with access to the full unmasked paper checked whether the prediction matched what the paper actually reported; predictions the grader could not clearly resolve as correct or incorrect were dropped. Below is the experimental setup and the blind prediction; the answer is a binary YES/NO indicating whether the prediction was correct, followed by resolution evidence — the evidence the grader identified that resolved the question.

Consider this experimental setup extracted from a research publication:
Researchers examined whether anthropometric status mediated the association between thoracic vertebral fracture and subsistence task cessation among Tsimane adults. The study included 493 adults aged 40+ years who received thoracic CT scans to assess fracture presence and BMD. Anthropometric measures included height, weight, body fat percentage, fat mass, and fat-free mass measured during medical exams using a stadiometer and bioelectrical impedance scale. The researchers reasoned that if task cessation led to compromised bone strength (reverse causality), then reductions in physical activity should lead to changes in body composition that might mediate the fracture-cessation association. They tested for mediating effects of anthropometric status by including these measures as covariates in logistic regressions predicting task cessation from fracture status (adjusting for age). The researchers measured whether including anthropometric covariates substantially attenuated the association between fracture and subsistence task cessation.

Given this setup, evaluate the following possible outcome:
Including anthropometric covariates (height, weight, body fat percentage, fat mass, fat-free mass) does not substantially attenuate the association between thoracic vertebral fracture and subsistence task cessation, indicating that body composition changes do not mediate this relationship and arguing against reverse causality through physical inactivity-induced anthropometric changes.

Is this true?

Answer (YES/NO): YES